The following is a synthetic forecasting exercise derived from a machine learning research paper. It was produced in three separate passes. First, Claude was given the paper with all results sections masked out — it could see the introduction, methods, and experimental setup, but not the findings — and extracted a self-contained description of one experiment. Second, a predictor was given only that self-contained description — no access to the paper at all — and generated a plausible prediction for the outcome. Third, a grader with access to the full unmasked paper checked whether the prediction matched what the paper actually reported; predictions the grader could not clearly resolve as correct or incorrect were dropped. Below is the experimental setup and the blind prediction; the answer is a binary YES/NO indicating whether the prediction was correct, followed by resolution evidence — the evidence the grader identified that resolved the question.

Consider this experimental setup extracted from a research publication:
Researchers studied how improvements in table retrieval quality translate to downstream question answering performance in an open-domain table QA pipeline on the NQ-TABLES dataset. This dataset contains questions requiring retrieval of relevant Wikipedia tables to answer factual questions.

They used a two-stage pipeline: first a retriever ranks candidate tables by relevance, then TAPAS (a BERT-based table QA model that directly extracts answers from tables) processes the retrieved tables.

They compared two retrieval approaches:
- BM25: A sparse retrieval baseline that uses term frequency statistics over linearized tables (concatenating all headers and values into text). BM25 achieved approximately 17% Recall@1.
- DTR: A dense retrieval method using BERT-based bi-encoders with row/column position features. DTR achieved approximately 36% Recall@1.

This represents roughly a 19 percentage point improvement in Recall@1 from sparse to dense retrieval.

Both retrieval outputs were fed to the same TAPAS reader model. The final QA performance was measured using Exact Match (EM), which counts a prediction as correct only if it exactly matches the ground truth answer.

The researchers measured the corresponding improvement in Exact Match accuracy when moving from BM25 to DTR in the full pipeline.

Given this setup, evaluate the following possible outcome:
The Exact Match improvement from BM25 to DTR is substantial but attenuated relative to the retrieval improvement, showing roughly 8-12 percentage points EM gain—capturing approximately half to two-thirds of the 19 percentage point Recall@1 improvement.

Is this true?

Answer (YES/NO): NO